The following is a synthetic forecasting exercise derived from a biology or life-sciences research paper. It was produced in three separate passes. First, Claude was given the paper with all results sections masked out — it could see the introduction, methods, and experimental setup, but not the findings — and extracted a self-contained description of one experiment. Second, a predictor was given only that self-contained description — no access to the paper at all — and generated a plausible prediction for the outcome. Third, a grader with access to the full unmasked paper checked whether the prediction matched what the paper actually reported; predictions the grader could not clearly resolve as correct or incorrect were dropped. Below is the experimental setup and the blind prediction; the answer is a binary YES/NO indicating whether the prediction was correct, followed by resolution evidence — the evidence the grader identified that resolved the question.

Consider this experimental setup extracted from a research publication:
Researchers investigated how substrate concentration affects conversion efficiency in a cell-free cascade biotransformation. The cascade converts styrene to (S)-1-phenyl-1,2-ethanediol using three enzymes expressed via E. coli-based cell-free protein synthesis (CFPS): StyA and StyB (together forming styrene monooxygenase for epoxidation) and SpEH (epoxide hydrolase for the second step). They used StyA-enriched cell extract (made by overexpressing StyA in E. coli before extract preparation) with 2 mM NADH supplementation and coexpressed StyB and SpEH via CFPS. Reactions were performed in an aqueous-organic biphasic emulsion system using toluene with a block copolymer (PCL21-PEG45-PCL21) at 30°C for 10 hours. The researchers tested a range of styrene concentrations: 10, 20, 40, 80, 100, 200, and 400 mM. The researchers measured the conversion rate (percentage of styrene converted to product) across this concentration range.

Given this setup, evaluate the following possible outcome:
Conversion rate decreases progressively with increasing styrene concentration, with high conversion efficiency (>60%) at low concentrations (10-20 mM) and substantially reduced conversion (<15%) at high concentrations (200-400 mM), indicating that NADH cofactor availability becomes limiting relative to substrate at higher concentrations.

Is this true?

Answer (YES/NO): NO